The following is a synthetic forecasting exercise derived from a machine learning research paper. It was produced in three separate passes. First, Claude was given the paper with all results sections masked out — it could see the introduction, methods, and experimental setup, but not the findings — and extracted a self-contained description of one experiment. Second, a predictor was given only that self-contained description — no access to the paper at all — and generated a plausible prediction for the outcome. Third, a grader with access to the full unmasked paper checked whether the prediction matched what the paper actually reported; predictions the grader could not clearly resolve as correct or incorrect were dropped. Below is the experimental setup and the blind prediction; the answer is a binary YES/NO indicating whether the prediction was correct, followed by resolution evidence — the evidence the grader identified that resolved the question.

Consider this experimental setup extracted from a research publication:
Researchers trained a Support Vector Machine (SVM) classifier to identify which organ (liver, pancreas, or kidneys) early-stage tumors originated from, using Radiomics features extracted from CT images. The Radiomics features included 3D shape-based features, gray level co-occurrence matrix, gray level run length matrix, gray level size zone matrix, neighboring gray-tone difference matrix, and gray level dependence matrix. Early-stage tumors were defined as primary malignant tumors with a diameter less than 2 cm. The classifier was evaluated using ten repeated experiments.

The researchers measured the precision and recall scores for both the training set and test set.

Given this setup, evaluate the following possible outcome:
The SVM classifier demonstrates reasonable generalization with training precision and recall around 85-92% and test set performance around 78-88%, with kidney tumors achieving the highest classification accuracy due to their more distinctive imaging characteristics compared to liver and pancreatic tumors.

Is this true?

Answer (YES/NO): NO